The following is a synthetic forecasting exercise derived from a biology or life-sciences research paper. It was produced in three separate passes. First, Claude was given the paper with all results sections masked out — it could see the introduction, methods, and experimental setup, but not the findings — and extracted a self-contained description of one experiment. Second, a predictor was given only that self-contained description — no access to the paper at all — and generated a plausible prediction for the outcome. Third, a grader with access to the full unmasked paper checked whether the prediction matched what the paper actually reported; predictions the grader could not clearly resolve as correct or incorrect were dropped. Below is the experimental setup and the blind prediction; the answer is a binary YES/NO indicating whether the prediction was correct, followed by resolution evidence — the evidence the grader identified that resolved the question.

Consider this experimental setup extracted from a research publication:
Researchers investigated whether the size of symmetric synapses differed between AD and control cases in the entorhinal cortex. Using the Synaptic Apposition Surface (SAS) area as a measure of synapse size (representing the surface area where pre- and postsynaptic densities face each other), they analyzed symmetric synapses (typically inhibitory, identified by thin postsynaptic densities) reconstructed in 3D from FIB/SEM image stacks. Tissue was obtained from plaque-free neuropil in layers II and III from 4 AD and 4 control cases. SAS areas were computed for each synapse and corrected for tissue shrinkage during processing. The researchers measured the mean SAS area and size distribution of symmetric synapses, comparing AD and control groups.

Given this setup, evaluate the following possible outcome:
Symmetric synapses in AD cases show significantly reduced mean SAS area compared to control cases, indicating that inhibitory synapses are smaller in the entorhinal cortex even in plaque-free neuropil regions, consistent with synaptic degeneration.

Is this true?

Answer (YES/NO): NO